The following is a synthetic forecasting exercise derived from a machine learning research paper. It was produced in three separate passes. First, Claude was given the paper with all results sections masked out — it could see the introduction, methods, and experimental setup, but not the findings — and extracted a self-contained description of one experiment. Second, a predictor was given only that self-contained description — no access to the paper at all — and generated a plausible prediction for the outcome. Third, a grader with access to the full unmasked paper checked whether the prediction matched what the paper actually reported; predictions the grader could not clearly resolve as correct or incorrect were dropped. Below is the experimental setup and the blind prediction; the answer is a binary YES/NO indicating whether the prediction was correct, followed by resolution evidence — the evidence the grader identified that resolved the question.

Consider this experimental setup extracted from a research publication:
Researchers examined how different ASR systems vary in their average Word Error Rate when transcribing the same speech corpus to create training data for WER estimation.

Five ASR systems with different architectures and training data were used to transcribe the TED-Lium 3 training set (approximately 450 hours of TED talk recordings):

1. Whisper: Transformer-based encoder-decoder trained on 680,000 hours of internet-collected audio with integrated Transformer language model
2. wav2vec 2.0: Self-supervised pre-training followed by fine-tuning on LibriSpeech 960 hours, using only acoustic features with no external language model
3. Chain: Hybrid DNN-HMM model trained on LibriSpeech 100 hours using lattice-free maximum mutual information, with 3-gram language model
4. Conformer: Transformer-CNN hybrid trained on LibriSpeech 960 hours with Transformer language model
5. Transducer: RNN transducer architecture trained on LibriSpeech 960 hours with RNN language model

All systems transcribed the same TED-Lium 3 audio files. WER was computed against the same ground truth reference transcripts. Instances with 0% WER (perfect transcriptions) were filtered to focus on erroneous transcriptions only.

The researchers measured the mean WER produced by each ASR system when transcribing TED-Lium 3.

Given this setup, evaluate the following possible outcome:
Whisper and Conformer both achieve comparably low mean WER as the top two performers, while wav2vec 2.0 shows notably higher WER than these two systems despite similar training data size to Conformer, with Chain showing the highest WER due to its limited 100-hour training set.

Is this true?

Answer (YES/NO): NO